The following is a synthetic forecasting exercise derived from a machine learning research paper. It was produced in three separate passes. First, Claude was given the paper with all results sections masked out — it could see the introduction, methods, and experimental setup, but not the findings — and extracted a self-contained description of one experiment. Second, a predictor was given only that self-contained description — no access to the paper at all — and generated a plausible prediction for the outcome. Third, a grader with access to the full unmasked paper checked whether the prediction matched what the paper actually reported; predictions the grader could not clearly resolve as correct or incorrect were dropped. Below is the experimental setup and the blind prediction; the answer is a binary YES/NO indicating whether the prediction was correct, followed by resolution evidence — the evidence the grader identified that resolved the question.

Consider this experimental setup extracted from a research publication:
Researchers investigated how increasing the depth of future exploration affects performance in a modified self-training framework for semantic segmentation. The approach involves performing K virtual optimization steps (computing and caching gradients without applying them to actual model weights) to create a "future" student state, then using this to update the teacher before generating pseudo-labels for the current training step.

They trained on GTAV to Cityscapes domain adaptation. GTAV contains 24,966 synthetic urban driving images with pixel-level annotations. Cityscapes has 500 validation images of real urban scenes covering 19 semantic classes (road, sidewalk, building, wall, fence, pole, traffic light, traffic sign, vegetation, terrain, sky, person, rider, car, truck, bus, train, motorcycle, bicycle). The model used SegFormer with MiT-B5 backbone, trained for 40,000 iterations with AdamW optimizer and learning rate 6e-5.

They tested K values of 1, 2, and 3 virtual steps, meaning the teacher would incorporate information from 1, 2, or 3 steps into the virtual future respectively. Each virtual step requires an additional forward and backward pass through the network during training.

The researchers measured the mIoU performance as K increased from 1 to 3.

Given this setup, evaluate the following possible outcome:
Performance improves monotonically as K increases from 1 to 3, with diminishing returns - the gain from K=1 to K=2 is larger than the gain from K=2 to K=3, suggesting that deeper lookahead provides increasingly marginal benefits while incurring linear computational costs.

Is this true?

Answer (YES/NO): NO